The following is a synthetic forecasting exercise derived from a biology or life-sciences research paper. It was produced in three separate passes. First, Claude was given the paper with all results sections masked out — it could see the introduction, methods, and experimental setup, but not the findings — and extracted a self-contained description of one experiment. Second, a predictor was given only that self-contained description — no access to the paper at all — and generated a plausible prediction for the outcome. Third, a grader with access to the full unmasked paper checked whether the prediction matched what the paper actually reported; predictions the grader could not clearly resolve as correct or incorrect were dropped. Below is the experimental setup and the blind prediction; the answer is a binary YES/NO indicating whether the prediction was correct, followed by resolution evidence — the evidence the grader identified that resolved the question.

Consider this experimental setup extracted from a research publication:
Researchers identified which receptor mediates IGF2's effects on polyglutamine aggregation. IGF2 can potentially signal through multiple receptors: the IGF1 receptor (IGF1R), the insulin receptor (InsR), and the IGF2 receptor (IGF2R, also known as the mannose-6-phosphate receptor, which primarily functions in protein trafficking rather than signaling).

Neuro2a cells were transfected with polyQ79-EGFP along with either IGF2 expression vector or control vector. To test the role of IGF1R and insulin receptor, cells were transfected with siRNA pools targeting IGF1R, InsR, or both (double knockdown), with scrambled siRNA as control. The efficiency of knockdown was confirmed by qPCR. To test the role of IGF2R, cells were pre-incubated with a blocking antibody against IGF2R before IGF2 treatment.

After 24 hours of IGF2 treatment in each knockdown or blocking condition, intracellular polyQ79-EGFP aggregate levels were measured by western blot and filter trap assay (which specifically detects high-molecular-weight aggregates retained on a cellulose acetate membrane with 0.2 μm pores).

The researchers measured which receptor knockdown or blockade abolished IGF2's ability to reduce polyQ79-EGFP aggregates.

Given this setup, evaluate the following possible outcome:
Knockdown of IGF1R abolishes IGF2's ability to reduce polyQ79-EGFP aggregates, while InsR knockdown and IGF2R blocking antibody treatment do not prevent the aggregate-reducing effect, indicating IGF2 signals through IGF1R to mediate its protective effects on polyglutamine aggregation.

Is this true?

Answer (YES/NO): NO